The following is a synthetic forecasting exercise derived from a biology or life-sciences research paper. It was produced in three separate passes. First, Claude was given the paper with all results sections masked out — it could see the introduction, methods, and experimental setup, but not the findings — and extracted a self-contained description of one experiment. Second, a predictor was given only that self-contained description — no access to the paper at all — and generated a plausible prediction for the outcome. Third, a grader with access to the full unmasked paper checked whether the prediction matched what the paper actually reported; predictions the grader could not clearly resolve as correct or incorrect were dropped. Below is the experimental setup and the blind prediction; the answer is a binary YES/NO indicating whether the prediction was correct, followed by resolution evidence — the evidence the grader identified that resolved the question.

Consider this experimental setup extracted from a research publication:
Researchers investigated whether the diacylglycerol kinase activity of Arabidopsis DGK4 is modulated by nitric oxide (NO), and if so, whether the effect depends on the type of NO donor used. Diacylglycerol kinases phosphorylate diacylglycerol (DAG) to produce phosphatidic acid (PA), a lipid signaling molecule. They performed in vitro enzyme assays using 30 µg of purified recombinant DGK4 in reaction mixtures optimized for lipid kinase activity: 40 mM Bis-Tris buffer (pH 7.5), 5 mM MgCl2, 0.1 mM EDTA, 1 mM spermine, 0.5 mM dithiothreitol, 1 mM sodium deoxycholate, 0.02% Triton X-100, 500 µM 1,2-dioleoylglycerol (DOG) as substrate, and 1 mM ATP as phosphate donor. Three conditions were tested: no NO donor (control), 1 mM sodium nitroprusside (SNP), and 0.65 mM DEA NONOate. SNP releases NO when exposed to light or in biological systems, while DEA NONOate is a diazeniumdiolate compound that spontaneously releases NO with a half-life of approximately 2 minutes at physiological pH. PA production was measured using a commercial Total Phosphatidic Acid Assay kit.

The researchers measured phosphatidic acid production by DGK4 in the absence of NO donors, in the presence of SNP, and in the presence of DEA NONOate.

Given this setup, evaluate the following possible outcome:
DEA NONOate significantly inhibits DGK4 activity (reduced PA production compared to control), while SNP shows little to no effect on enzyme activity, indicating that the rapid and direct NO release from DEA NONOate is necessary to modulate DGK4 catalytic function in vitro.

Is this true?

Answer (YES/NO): NO